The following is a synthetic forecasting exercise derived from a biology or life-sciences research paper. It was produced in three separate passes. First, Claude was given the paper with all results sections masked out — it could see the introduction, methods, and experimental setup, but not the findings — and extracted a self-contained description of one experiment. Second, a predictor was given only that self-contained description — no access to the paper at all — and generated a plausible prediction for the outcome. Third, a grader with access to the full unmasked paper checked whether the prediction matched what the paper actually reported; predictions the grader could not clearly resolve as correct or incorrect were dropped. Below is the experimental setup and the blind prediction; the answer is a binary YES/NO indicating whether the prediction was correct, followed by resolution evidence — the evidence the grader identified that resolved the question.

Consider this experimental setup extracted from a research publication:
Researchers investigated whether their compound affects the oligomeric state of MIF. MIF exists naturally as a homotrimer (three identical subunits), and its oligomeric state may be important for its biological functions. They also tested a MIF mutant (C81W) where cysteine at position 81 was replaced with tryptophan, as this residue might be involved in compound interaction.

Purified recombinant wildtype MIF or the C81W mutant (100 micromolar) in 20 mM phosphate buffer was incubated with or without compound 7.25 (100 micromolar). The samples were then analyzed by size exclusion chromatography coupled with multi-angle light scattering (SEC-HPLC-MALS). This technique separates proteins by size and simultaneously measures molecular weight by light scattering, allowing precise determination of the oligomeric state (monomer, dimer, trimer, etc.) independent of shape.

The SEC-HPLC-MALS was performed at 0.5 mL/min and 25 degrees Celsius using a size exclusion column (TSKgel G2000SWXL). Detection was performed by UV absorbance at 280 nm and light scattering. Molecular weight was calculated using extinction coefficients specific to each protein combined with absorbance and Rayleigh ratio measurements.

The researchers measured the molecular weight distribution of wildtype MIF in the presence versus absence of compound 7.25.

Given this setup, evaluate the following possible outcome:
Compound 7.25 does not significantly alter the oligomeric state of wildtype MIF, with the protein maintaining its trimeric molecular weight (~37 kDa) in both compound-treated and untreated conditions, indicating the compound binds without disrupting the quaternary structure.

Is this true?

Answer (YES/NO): YES